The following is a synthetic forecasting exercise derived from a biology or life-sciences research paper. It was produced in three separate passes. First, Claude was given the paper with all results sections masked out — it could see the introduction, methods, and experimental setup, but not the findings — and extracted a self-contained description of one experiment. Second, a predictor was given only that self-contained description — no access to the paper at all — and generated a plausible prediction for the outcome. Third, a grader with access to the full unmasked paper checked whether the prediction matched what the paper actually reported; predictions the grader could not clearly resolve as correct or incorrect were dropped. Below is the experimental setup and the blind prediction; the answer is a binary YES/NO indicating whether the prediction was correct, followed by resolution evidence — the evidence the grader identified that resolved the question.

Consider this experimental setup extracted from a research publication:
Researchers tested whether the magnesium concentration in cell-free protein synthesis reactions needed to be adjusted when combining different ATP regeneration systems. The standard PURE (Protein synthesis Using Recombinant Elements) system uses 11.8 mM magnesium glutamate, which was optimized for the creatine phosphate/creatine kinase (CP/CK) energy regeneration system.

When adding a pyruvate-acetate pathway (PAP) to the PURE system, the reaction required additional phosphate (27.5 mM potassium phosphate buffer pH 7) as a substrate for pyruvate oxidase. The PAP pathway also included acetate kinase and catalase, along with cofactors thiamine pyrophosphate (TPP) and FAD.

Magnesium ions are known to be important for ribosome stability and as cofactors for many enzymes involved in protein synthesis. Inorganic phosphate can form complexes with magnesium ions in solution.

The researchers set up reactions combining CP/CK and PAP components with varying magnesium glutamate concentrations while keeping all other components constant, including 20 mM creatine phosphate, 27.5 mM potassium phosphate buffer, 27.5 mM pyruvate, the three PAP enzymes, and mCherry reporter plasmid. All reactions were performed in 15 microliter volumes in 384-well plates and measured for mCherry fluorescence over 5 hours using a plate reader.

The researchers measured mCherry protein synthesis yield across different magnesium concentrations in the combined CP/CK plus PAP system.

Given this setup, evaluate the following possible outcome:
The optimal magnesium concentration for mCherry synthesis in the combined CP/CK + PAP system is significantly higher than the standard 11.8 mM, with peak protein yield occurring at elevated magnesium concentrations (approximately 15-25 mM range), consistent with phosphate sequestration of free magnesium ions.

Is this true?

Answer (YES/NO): NO